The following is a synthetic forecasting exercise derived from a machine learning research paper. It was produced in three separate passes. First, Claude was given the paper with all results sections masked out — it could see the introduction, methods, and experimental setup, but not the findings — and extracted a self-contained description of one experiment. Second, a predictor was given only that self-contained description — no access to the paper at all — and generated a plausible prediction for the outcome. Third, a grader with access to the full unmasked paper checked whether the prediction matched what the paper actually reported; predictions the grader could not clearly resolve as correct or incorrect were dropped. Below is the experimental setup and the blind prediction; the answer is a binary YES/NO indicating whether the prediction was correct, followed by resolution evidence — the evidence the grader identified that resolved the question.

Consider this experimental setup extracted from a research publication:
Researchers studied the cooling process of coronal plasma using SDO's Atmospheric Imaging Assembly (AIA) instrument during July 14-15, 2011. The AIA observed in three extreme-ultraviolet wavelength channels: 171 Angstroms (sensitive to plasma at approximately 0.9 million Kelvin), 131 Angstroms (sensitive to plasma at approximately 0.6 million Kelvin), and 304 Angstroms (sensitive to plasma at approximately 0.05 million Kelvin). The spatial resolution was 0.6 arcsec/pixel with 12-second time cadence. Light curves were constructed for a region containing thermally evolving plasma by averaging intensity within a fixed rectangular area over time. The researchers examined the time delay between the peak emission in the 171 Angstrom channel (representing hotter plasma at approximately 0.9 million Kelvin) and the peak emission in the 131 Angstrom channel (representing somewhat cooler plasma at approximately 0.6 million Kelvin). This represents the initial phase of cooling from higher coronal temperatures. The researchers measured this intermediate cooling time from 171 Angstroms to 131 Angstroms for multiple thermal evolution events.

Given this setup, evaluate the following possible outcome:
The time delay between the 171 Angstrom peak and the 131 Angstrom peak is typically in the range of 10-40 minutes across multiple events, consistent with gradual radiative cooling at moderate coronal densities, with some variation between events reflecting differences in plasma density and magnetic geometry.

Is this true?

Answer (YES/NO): NO